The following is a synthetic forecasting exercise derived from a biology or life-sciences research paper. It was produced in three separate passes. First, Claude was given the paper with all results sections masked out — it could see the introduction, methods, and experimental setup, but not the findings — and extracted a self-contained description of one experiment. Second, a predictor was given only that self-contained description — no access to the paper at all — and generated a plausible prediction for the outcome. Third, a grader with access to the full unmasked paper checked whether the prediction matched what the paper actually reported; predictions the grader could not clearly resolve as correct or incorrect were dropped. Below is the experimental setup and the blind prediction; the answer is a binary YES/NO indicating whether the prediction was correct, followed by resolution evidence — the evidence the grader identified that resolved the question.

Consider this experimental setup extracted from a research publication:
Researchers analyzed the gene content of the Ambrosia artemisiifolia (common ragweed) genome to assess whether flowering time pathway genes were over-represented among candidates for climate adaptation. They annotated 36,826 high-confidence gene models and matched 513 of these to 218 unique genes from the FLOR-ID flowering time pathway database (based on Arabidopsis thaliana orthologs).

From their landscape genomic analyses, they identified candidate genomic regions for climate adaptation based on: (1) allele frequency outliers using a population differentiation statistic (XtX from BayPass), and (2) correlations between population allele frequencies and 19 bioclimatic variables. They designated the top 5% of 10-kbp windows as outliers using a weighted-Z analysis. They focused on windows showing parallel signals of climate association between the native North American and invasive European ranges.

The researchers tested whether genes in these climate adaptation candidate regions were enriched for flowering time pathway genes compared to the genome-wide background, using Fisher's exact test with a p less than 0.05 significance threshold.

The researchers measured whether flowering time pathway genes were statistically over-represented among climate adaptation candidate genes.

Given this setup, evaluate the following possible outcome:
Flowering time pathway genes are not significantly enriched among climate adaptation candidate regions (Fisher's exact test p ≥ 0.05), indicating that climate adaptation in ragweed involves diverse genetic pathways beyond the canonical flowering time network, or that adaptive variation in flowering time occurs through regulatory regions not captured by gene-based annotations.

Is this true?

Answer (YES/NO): YES